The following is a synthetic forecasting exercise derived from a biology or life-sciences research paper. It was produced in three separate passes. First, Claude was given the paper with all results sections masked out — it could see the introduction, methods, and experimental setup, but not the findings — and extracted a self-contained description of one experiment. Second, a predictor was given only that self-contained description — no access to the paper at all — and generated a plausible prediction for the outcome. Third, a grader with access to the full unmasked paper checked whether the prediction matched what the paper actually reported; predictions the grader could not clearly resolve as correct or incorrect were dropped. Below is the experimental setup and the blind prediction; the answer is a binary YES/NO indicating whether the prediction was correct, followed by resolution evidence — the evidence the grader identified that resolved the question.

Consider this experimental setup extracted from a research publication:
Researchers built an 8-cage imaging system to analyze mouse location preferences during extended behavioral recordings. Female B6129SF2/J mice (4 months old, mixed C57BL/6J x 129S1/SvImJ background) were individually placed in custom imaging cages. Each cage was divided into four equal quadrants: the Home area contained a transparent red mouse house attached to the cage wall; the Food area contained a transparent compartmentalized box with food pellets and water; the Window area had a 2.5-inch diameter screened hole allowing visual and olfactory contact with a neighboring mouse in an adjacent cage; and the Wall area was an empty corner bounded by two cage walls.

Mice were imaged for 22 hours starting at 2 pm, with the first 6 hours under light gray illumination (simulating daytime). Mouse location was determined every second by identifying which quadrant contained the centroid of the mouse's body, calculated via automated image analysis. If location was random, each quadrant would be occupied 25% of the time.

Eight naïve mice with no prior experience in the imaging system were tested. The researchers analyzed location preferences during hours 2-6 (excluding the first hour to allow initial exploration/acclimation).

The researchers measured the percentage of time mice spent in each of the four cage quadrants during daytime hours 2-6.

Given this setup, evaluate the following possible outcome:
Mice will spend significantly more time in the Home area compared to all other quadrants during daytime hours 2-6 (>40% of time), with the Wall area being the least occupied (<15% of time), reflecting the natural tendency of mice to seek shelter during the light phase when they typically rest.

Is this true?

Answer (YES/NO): NO